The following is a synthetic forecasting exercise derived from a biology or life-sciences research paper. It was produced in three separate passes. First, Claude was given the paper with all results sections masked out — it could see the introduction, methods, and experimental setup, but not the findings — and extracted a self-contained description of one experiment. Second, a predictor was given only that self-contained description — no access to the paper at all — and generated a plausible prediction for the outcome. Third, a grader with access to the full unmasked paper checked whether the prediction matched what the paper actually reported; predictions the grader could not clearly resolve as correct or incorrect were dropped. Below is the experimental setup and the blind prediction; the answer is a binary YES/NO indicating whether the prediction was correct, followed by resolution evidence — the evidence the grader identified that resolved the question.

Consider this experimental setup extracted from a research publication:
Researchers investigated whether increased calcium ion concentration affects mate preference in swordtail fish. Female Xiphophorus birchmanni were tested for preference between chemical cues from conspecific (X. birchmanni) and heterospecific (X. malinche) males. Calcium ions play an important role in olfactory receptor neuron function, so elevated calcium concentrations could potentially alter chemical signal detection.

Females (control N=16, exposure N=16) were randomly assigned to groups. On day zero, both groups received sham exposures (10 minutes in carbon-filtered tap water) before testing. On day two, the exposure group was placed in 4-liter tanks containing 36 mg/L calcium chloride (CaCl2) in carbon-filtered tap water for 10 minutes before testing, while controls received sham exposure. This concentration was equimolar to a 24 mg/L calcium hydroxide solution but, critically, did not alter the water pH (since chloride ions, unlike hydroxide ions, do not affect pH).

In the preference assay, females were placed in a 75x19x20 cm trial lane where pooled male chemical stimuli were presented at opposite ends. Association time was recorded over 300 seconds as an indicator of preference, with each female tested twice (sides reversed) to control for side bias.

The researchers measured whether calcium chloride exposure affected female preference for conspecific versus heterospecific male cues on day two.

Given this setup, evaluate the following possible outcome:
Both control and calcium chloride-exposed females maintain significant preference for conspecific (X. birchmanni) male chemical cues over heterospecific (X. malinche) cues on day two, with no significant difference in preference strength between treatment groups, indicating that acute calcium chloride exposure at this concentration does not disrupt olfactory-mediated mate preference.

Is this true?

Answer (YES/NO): NO